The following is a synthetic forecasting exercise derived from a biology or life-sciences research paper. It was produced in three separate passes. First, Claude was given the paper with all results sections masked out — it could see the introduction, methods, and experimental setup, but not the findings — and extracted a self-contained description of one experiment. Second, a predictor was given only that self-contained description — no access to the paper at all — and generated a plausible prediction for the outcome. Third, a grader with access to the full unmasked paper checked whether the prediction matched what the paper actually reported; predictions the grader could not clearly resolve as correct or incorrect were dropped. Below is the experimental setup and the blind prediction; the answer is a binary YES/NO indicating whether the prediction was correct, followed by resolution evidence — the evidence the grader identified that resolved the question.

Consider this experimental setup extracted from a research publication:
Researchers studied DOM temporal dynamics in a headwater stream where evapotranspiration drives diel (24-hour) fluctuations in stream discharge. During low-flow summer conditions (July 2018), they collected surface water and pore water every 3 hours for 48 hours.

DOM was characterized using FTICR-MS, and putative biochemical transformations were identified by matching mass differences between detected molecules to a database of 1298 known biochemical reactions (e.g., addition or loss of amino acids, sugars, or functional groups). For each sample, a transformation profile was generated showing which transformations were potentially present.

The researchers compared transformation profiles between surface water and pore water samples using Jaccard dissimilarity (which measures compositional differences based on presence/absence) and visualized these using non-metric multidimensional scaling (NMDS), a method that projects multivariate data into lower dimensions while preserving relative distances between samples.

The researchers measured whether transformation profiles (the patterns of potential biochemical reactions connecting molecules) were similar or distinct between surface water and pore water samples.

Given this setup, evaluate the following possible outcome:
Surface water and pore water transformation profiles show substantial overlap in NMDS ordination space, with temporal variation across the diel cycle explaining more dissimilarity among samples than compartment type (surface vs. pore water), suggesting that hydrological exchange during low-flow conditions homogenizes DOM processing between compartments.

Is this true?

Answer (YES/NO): NO